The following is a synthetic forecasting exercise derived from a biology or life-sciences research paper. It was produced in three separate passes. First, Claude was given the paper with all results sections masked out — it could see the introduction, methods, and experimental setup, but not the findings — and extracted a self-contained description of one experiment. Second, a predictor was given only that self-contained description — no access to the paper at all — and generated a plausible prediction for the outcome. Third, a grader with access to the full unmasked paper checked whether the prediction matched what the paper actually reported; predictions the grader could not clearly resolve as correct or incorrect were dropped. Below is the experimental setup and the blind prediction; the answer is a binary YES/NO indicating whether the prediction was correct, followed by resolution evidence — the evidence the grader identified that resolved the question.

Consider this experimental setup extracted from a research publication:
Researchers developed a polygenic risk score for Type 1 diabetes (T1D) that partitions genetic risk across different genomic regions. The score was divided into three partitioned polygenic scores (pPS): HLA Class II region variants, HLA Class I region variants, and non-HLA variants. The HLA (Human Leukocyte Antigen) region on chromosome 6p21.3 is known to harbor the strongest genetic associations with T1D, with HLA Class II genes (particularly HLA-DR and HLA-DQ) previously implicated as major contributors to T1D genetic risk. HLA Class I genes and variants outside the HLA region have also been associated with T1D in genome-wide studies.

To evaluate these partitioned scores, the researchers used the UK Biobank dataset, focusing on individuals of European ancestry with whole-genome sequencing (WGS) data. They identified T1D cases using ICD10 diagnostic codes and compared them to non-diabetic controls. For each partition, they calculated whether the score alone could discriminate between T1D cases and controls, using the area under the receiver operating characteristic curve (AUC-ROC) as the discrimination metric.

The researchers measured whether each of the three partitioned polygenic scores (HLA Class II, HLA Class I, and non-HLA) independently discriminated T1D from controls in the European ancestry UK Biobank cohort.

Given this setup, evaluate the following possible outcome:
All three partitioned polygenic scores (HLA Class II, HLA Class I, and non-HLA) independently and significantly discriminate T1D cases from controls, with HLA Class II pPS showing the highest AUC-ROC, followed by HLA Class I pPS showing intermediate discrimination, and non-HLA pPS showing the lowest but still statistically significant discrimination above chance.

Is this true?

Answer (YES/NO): NO